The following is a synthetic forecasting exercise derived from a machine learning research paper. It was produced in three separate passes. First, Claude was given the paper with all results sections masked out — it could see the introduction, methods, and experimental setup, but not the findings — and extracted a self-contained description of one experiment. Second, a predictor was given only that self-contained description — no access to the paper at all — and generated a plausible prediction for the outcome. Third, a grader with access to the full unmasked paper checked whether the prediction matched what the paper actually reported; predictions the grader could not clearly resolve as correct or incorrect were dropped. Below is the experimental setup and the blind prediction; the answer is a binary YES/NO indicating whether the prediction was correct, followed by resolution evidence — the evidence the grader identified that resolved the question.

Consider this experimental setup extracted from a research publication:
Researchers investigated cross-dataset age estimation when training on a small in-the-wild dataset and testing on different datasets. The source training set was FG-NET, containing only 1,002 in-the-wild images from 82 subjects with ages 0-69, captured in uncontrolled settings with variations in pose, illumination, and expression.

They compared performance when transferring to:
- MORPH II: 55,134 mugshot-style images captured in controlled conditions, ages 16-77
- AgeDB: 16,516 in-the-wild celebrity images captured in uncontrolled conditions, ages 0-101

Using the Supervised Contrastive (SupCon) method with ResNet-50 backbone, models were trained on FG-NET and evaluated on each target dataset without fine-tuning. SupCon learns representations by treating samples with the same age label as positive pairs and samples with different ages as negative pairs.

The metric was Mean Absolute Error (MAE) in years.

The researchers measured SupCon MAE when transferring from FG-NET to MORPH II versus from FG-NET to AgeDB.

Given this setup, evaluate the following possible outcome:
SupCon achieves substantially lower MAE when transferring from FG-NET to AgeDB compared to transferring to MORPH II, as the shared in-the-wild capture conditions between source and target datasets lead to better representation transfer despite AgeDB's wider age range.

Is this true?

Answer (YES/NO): NO